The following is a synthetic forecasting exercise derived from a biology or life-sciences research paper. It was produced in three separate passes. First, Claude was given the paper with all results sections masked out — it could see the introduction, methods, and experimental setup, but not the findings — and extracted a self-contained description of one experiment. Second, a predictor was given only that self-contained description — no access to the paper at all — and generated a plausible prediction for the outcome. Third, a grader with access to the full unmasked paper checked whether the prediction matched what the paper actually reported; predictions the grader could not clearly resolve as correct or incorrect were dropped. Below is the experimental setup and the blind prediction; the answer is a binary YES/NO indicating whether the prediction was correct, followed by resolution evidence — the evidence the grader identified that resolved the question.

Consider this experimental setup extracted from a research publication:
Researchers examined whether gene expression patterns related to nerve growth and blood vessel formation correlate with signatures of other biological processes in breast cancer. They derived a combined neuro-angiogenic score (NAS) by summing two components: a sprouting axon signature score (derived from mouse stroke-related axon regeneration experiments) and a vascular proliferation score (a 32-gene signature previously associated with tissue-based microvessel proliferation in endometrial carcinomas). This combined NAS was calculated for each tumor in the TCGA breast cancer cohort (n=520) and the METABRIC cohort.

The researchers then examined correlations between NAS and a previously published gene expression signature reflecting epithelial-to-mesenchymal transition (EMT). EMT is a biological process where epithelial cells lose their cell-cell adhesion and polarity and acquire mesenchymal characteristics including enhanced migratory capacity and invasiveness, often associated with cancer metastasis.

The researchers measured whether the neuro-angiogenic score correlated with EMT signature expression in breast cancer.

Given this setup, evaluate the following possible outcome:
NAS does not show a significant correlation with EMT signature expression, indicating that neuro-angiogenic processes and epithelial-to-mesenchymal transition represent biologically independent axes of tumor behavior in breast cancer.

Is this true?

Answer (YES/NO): NO